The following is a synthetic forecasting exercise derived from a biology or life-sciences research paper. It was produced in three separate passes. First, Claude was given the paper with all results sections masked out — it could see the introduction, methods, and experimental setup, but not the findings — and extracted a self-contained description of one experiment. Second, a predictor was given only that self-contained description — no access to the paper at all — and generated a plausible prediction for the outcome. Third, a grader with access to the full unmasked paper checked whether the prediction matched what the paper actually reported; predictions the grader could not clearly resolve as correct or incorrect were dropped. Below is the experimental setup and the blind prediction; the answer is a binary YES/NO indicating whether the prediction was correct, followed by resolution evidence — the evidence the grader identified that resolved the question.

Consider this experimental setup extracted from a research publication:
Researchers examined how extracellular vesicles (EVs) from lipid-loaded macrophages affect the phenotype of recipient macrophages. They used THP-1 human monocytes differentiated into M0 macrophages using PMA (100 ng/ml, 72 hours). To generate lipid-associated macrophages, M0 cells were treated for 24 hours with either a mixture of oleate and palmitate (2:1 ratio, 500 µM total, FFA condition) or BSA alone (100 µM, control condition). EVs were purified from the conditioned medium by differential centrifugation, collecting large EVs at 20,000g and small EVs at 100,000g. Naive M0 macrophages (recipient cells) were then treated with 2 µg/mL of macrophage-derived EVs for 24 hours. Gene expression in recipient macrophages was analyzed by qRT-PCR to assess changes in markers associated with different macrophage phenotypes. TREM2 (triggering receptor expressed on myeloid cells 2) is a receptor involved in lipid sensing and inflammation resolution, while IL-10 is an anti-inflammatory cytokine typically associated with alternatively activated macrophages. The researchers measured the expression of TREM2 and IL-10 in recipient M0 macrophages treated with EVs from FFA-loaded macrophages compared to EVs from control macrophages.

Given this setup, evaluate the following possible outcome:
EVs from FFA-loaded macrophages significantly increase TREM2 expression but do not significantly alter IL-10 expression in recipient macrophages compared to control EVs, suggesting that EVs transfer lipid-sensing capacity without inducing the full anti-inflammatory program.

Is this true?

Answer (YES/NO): NO